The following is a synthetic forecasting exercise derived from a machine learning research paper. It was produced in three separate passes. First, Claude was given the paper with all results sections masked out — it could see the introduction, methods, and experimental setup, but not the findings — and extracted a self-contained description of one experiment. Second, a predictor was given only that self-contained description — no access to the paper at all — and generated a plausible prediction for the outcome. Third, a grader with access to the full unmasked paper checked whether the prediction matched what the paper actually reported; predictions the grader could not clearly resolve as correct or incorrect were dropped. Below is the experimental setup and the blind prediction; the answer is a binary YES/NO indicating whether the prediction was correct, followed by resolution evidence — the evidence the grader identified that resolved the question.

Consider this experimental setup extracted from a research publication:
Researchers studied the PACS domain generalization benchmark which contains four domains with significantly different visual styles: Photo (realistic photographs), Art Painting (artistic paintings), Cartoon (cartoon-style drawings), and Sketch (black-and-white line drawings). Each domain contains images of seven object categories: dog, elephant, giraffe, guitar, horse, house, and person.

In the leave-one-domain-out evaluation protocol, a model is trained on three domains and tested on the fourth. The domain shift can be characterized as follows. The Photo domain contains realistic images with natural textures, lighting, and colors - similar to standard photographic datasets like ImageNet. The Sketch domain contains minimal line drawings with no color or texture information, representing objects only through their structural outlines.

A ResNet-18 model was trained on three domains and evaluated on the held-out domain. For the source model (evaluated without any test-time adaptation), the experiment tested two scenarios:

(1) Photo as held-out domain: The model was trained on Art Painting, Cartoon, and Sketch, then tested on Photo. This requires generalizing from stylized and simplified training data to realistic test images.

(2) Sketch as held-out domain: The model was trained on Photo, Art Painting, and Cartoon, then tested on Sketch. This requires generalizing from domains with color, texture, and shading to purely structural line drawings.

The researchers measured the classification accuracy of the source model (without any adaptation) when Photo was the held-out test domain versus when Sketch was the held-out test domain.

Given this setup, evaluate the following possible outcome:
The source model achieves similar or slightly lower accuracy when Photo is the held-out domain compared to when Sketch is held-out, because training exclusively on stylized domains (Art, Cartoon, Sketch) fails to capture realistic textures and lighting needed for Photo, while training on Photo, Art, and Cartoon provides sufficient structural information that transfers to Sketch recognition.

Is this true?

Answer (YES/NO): NO